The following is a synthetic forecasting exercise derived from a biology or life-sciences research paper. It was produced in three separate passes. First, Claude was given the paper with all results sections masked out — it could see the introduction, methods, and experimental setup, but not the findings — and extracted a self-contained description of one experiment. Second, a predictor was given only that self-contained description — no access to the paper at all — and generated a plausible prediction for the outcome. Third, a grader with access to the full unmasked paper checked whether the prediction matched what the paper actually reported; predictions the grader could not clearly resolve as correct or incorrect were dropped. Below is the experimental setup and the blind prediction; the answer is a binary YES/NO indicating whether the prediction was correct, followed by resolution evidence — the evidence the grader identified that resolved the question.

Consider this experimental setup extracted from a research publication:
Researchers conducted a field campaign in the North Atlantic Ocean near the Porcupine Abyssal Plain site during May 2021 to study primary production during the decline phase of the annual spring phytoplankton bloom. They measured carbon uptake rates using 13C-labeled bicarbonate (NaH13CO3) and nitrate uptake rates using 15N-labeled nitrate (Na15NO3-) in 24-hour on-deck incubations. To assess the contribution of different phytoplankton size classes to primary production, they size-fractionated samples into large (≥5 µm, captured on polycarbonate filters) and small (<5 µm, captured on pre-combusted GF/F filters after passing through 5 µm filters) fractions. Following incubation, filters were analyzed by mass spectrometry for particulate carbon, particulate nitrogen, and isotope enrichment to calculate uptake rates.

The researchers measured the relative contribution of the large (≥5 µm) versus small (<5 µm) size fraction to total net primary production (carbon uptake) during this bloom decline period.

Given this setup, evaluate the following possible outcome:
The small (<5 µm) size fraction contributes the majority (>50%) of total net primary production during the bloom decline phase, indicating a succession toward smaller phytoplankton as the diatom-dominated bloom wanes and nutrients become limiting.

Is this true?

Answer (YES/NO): NO